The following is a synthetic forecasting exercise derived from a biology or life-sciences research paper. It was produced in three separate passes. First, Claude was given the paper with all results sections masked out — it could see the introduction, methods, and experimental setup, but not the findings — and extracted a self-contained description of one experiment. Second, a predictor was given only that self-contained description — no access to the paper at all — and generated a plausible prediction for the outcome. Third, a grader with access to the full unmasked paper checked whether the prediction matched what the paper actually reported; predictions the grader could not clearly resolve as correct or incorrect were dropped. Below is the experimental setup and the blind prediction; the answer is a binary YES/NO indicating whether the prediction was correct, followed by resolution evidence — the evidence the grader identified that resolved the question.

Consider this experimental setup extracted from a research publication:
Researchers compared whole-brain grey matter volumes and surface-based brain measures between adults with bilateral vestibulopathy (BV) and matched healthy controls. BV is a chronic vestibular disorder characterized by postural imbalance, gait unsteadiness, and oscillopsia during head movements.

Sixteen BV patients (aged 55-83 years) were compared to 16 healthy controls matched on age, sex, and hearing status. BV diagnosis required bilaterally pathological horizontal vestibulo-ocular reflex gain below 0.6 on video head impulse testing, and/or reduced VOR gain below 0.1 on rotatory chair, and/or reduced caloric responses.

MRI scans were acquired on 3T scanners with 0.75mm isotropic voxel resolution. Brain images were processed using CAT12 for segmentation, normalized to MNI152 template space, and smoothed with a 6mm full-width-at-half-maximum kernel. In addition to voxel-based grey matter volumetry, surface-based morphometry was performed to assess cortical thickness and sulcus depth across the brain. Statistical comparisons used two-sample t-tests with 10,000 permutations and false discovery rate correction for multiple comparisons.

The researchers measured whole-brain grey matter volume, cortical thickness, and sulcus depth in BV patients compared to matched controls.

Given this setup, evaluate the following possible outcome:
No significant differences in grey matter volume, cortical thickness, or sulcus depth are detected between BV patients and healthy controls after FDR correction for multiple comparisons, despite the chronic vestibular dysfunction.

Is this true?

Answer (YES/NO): YES